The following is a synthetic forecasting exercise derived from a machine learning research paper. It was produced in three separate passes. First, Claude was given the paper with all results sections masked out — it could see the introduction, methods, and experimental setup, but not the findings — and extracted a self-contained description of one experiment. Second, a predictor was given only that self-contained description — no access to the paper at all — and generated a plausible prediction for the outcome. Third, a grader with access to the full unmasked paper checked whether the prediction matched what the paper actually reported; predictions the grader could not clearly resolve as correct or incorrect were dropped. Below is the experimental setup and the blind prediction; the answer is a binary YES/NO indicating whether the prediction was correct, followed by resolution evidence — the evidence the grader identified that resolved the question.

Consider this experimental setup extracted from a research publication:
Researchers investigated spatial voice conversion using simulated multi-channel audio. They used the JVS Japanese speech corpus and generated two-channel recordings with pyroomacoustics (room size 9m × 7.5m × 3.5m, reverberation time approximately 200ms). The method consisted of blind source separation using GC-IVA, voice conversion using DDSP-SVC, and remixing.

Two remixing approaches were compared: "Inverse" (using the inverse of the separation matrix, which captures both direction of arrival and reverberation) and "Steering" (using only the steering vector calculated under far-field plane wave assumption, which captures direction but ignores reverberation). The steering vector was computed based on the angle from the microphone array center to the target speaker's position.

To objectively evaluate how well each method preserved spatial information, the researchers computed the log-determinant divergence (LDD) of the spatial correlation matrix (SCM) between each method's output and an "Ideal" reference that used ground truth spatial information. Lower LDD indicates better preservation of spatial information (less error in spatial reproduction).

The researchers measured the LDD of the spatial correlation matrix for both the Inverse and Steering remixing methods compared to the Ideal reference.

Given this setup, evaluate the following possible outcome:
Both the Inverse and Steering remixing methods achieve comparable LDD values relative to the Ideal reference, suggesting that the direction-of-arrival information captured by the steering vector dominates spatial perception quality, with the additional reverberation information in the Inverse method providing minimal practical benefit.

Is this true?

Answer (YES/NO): NO